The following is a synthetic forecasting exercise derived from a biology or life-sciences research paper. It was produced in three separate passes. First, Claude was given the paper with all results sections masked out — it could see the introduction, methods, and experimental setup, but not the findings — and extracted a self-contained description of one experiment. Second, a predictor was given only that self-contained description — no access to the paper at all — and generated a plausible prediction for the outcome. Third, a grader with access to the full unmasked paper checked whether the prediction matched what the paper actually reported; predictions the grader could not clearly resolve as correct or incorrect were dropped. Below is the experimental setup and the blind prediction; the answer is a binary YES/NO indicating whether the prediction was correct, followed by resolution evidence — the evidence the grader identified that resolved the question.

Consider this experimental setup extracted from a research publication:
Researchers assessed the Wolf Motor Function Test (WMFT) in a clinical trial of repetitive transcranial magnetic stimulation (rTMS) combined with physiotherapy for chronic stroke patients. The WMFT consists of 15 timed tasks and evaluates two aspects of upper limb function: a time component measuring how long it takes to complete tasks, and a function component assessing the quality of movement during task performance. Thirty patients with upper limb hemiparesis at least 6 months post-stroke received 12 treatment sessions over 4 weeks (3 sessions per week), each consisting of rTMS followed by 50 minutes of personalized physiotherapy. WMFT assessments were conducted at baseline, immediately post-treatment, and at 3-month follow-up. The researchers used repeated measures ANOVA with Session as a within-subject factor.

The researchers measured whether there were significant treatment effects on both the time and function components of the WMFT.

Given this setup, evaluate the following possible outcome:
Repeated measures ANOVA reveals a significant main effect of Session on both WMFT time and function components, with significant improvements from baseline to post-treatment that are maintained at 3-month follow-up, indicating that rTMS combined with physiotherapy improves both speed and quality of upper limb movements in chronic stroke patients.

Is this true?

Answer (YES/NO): NO